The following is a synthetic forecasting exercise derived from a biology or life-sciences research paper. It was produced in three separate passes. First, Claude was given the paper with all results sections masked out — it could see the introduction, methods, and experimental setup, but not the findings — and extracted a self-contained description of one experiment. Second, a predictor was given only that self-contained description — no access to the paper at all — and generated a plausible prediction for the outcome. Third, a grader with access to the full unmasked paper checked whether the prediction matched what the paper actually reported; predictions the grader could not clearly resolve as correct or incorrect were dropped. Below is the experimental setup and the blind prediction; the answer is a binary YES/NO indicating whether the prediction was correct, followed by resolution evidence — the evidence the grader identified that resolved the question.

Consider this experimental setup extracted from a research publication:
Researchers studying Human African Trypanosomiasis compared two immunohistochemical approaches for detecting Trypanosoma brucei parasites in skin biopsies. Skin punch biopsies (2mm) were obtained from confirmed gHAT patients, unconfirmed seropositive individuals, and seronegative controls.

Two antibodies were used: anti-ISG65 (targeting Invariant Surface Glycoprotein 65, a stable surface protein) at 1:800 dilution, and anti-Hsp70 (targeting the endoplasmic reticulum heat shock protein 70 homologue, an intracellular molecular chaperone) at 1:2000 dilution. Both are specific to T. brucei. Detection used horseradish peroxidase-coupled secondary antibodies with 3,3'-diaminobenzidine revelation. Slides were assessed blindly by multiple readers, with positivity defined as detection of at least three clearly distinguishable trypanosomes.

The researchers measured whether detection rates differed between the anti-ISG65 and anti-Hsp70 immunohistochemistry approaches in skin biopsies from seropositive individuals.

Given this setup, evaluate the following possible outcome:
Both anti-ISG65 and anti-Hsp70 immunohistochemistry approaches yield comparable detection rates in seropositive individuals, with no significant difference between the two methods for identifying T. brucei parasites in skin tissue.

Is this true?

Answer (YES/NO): NO